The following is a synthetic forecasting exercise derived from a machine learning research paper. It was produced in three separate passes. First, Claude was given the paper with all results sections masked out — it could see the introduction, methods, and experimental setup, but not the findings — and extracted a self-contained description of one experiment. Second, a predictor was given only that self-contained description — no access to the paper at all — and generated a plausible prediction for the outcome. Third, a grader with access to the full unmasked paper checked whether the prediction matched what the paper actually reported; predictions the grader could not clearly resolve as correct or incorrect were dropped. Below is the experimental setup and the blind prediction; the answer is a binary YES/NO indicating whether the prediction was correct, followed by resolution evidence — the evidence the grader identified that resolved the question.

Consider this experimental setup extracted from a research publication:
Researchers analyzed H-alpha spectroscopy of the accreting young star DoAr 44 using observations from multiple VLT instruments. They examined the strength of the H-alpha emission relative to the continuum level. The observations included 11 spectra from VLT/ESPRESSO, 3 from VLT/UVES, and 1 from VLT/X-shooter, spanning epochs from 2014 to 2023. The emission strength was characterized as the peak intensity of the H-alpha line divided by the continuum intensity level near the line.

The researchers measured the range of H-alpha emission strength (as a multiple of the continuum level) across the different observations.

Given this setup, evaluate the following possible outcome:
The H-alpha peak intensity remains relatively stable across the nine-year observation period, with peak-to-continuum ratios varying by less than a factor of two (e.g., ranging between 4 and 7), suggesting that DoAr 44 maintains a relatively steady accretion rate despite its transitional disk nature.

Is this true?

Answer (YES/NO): NO